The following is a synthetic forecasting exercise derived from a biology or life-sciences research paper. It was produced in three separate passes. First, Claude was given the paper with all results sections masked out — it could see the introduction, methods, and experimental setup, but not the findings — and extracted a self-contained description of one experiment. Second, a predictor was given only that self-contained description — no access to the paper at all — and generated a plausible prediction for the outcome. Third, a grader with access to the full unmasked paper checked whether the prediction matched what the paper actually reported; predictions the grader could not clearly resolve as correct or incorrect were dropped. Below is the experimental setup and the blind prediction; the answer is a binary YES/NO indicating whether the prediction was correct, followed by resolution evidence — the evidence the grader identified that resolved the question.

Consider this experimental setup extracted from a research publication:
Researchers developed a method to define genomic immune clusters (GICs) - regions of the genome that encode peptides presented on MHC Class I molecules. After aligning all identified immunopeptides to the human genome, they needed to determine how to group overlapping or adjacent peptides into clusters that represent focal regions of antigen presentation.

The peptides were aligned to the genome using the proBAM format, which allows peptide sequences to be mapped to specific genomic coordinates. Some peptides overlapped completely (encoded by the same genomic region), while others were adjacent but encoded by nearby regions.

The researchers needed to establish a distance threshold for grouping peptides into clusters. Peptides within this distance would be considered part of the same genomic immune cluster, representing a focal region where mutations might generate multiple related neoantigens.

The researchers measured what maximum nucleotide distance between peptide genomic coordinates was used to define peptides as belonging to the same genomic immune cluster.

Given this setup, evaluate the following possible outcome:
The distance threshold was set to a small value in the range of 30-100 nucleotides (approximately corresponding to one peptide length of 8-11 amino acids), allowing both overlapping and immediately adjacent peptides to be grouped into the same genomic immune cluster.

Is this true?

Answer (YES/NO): NO